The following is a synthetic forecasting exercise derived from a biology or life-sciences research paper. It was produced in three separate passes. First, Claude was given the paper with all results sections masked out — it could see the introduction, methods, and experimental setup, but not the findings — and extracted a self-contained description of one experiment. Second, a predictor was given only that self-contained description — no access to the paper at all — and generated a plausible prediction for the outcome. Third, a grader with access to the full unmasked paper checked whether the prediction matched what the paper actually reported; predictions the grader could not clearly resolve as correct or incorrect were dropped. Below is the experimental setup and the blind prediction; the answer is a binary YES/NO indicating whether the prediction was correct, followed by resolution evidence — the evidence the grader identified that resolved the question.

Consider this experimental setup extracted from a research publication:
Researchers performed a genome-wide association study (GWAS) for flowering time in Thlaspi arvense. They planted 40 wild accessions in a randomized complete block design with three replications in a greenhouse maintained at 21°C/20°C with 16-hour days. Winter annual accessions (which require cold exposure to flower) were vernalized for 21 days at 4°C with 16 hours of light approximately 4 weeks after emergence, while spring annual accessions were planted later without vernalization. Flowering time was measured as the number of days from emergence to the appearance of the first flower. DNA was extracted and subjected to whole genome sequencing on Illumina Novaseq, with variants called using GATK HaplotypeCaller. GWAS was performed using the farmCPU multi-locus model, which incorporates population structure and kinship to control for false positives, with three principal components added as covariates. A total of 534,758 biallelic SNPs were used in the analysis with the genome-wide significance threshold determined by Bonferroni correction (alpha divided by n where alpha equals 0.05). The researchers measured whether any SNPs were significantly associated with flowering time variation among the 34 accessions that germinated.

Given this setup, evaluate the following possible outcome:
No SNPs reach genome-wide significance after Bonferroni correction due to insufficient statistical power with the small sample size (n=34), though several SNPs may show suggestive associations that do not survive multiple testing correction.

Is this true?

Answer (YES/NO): NO